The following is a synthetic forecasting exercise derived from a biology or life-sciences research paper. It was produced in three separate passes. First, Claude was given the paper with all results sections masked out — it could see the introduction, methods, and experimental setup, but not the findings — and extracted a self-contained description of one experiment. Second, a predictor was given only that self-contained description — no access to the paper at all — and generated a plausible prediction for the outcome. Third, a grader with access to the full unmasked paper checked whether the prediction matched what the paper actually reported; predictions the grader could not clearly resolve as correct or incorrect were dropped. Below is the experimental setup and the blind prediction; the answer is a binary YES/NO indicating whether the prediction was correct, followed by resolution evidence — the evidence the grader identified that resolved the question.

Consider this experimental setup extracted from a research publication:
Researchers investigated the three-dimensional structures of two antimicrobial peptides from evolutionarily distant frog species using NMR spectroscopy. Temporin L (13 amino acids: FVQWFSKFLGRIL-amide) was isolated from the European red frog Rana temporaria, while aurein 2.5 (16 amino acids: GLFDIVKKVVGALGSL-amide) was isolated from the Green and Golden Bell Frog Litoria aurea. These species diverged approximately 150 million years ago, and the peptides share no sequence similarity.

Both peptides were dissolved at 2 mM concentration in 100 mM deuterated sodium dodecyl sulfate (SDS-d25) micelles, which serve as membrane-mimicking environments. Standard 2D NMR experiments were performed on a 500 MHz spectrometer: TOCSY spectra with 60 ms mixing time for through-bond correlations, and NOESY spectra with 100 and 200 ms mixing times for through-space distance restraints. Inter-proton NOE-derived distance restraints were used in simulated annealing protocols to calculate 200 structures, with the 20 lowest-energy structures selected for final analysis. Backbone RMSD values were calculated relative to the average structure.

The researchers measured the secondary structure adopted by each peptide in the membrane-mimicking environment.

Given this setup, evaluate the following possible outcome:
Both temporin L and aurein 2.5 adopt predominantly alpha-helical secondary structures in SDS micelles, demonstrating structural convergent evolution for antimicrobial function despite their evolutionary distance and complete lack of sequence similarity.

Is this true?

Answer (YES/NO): YES